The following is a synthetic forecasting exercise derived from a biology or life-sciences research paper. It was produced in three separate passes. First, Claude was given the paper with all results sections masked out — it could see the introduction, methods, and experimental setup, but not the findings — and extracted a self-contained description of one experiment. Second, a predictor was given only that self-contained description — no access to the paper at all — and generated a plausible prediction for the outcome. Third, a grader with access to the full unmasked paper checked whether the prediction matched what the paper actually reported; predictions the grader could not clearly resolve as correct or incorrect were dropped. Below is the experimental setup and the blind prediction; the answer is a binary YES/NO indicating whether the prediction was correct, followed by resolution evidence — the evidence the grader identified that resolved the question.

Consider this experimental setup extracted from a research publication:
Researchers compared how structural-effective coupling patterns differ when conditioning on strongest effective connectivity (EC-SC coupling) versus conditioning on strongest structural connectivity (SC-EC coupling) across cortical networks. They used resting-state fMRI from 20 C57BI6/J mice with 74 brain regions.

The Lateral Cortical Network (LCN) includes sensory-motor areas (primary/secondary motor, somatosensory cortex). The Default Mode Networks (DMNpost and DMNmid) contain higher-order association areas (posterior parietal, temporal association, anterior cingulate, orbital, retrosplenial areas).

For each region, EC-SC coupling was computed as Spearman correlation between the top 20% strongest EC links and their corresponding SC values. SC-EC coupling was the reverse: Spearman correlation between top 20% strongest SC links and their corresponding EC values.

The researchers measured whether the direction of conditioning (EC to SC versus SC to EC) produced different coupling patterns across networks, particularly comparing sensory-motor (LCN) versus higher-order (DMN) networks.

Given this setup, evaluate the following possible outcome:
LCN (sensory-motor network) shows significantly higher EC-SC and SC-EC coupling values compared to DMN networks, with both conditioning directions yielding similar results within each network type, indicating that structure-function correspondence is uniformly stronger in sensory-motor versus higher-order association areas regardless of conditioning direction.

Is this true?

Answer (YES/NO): NO